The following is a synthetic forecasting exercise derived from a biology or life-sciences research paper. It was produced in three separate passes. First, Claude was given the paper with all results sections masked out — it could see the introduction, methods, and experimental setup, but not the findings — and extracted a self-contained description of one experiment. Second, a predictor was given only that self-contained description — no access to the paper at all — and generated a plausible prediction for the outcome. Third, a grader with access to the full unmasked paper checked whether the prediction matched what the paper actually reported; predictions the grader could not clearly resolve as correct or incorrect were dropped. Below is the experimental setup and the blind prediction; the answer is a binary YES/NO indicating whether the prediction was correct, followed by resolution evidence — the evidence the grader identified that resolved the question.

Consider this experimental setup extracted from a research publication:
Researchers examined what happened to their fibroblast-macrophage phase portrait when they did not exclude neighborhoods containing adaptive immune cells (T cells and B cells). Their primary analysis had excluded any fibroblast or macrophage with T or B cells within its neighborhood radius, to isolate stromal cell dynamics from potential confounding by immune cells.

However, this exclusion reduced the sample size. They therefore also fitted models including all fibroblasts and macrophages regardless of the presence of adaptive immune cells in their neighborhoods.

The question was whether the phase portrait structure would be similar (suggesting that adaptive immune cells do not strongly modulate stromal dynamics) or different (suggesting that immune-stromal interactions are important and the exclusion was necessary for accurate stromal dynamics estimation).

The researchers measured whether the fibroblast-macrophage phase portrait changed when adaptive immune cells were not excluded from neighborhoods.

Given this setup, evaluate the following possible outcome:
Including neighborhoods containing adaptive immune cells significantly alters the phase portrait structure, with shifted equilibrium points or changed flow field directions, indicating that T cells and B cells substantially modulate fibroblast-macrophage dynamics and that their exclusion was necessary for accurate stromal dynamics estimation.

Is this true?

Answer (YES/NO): NO